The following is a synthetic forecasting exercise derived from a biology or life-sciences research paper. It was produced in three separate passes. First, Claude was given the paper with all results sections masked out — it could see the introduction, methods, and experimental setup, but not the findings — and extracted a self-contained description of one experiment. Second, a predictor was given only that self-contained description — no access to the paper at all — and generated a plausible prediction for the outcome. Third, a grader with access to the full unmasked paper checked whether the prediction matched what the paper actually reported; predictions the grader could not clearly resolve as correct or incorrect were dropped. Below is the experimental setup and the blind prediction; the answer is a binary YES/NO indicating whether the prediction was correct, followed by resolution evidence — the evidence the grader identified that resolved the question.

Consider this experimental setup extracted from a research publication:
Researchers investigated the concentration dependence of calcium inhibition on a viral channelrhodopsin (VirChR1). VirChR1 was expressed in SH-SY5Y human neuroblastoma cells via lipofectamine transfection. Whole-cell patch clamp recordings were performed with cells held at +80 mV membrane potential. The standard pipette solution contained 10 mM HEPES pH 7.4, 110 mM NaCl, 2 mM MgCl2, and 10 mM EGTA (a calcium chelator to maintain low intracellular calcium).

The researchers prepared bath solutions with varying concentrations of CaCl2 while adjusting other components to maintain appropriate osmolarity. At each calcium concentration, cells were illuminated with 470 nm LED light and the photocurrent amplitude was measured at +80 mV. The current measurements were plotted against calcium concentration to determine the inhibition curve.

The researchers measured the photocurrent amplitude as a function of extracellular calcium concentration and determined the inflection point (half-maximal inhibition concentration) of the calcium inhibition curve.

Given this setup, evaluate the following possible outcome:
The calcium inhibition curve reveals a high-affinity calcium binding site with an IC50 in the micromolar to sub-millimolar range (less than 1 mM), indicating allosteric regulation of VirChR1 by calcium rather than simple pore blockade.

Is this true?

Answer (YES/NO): NO